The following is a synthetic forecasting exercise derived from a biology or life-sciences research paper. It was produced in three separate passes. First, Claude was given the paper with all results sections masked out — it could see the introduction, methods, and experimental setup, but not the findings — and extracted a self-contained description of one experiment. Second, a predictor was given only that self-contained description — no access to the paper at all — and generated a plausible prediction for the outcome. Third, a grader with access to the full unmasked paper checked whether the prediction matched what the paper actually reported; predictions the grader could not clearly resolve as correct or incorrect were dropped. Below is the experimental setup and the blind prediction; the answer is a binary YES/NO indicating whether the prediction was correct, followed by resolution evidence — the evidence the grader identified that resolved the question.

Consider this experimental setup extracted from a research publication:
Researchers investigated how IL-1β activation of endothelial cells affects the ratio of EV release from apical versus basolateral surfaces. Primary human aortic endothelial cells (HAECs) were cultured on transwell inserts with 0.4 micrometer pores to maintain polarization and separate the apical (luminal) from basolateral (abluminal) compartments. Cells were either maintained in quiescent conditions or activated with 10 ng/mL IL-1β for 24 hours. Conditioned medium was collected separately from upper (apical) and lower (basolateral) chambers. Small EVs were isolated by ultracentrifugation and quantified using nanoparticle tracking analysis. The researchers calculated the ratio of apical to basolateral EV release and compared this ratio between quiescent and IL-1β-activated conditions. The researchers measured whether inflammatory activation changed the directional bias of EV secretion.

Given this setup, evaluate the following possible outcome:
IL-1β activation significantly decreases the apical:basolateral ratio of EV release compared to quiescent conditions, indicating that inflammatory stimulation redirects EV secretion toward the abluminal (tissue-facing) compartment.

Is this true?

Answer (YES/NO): NO